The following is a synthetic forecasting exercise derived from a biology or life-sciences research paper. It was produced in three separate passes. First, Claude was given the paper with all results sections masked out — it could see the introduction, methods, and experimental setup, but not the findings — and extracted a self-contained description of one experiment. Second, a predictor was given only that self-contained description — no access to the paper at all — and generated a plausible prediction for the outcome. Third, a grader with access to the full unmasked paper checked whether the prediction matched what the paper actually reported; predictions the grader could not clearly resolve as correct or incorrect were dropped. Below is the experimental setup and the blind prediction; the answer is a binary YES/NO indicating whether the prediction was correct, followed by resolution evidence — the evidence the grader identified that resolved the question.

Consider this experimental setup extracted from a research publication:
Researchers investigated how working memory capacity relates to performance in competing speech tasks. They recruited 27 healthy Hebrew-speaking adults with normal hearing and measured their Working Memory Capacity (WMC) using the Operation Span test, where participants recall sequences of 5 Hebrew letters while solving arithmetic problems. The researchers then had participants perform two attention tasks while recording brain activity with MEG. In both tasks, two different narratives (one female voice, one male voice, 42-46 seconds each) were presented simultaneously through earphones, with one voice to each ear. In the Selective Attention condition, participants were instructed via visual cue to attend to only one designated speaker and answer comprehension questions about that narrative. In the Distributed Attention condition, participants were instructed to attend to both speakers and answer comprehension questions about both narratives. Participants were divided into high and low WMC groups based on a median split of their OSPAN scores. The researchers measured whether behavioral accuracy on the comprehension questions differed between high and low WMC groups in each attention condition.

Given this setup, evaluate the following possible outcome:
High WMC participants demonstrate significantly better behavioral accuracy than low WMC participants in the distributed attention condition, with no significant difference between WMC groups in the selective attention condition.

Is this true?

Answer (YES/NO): YES